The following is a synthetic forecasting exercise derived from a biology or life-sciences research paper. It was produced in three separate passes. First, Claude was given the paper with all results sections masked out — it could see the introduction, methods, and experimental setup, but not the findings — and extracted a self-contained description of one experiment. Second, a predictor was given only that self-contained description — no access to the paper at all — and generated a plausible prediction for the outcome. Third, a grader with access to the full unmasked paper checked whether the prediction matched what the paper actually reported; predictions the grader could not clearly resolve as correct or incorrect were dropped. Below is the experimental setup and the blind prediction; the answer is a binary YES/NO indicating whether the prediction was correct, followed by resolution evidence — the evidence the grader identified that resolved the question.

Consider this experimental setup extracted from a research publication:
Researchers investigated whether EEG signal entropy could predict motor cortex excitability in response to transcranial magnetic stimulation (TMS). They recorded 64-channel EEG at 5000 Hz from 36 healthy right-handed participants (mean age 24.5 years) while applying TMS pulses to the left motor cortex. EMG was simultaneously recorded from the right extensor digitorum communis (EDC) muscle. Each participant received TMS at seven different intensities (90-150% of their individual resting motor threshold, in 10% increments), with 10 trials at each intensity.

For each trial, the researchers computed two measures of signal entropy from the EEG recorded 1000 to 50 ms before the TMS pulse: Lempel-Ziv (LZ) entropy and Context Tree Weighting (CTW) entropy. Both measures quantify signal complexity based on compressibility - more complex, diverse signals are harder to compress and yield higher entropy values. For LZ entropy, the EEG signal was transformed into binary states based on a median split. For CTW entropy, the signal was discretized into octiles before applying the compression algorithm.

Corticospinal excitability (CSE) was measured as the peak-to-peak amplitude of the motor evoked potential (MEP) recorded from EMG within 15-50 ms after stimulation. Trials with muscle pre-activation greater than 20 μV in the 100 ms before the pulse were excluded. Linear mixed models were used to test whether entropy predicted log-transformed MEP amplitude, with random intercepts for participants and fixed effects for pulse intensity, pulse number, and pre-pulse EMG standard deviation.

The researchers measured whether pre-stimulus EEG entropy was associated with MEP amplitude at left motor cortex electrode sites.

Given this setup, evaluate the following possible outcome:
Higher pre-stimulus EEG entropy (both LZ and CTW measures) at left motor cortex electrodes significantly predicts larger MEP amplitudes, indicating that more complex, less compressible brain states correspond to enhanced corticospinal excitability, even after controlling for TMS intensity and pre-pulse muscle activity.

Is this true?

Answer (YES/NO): NO